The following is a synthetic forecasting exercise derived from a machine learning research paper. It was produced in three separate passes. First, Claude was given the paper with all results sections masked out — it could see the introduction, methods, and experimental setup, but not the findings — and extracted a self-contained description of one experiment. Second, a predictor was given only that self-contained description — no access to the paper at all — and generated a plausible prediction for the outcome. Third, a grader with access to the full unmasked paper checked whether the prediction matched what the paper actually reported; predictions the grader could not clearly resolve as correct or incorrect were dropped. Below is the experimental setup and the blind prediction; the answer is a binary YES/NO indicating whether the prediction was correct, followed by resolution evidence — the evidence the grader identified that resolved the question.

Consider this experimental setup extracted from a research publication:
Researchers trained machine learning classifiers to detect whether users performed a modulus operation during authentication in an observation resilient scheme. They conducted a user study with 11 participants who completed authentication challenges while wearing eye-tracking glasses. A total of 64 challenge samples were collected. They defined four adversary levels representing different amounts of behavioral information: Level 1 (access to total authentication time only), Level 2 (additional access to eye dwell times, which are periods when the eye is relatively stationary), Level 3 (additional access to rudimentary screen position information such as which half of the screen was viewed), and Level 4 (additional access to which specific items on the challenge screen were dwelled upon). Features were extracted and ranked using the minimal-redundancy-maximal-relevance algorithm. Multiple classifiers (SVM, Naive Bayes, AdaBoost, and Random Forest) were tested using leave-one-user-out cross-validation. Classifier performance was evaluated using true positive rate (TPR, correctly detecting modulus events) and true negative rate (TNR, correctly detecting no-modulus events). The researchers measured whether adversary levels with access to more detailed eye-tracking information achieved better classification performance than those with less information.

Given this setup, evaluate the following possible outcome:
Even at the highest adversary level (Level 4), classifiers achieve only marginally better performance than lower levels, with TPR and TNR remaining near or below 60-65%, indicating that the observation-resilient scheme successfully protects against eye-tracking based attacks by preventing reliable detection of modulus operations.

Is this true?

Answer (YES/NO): NO